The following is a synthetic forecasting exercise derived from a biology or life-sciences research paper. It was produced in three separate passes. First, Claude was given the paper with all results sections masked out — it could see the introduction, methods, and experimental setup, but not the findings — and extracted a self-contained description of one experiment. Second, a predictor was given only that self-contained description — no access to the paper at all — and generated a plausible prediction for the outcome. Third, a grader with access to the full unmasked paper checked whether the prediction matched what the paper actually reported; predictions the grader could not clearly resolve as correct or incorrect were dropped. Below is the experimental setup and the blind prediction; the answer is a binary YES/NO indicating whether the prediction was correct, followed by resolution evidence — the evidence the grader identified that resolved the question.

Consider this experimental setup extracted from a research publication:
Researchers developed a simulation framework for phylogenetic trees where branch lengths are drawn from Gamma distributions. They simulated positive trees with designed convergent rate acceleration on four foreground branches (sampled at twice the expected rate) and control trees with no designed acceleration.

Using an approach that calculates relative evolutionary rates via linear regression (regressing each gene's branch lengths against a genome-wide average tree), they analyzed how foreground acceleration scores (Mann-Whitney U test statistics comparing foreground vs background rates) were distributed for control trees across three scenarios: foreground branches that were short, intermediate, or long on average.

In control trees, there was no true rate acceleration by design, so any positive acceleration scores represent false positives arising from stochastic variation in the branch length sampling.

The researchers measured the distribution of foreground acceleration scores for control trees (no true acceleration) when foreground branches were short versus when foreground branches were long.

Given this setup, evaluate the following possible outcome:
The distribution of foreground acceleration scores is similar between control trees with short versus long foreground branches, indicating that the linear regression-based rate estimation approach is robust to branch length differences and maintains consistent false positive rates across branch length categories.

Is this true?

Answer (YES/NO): NO